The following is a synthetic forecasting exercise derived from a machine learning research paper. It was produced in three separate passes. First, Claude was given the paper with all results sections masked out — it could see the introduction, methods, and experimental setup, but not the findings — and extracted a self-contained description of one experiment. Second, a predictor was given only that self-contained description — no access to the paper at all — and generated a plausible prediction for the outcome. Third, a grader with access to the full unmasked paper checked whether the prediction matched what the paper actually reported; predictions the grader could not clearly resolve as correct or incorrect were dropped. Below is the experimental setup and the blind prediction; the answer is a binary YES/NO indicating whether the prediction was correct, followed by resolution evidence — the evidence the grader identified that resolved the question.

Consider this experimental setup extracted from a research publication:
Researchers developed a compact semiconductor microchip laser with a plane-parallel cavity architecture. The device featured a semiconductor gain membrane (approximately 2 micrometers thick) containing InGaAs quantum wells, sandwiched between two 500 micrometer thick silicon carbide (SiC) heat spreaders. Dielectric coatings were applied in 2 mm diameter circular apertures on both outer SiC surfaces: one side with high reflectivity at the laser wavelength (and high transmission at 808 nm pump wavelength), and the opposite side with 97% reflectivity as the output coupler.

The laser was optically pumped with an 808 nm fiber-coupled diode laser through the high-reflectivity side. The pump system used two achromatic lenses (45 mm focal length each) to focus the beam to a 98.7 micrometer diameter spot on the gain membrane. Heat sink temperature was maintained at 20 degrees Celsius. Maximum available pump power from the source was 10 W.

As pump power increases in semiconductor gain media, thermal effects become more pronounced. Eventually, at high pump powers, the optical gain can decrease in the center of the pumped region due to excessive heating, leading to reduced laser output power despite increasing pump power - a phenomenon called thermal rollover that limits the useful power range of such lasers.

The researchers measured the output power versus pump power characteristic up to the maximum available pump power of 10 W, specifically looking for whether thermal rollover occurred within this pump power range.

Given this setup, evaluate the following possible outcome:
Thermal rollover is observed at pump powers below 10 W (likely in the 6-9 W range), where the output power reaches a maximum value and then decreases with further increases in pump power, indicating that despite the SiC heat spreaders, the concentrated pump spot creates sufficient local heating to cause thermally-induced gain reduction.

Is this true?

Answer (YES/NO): NO